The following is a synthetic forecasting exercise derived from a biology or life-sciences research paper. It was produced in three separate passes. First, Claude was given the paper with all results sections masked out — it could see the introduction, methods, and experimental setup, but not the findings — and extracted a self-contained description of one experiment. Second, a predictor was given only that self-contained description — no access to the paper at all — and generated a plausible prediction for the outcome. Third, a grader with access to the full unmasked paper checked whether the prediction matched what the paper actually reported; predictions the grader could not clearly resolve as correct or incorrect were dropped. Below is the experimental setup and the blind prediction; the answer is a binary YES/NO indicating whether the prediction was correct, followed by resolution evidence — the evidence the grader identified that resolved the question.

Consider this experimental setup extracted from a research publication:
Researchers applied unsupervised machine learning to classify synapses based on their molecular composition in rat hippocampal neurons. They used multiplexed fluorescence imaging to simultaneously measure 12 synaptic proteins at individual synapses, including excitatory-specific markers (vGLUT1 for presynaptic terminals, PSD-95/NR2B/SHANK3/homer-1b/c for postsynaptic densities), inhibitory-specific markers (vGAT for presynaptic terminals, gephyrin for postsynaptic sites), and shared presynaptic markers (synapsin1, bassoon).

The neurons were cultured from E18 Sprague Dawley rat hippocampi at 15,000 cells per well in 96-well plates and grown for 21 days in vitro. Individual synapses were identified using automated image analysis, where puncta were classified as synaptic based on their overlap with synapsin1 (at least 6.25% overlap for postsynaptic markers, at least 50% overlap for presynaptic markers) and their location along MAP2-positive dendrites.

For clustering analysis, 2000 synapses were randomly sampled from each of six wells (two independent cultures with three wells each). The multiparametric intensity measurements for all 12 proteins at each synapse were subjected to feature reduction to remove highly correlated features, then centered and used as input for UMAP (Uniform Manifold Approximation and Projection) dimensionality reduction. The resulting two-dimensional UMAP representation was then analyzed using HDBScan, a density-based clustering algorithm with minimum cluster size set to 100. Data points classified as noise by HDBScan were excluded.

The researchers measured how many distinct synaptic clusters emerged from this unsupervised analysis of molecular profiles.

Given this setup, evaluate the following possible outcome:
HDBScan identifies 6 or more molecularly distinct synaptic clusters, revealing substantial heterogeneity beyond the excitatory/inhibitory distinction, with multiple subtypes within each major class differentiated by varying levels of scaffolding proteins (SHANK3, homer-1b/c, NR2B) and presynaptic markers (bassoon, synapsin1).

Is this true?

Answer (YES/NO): NO